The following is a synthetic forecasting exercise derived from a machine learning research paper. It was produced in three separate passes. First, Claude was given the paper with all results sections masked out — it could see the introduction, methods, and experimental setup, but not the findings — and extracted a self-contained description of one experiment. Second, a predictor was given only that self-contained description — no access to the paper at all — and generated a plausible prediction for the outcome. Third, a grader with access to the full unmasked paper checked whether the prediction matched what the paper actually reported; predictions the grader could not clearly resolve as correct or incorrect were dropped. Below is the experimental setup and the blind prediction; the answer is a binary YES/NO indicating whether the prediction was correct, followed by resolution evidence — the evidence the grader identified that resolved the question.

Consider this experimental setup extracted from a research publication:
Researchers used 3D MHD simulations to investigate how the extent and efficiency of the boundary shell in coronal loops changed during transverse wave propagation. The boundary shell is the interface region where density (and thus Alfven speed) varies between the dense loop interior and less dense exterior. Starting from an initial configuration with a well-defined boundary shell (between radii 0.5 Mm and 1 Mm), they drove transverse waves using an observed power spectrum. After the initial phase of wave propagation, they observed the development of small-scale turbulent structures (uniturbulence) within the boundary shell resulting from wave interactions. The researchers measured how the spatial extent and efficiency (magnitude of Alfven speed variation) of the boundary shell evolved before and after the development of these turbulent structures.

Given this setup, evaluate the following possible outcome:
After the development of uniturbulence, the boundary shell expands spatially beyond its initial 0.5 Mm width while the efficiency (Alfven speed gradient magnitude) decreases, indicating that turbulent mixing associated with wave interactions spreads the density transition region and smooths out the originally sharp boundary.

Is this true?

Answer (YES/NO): NO